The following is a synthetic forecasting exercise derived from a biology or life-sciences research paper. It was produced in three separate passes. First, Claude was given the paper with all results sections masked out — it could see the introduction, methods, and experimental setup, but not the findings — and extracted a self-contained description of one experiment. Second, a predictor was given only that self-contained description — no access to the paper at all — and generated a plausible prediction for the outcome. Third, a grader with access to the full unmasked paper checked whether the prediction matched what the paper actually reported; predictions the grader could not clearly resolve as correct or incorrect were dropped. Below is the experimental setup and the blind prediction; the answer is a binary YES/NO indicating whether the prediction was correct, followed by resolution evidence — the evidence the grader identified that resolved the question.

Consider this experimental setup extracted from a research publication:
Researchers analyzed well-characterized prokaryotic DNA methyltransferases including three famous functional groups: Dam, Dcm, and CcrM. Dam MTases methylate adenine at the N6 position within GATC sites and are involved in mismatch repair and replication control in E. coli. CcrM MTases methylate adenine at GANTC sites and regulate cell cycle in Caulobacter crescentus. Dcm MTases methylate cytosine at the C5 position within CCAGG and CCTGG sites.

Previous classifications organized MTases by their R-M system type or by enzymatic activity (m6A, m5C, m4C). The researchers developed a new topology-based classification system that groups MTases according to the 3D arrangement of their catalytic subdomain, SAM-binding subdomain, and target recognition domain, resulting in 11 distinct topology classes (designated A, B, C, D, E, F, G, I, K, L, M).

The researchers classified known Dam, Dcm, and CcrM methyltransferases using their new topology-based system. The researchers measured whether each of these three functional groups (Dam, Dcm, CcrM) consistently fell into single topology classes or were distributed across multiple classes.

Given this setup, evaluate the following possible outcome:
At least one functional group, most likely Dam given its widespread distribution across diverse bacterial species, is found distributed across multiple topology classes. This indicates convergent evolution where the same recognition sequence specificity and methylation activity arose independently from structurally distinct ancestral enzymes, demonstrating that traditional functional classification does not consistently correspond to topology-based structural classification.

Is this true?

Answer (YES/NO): YES